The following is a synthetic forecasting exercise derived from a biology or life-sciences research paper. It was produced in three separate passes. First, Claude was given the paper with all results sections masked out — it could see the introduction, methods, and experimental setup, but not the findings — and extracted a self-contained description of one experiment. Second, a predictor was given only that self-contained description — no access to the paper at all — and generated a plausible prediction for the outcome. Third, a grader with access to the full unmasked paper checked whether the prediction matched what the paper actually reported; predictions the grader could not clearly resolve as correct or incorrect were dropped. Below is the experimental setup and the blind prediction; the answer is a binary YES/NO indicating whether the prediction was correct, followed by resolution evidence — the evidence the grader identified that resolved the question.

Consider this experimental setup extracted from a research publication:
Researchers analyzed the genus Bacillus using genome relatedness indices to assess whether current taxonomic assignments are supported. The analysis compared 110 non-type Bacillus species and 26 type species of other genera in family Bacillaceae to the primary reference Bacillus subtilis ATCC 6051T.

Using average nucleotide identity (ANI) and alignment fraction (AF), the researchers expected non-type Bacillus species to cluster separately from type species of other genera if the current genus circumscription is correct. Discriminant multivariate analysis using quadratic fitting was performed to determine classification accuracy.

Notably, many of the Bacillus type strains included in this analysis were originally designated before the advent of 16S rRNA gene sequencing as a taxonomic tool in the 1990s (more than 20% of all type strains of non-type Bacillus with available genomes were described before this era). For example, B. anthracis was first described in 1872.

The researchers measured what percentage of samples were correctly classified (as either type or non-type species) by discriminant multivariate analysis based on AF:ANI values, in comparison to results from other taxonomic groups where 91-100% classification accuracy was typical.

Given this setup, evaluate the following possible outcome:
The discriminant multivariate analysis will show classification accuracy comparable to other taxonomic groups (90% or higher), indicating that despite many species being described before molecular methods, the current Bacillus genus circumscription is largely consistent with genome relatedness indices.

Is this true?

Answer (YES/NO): NO